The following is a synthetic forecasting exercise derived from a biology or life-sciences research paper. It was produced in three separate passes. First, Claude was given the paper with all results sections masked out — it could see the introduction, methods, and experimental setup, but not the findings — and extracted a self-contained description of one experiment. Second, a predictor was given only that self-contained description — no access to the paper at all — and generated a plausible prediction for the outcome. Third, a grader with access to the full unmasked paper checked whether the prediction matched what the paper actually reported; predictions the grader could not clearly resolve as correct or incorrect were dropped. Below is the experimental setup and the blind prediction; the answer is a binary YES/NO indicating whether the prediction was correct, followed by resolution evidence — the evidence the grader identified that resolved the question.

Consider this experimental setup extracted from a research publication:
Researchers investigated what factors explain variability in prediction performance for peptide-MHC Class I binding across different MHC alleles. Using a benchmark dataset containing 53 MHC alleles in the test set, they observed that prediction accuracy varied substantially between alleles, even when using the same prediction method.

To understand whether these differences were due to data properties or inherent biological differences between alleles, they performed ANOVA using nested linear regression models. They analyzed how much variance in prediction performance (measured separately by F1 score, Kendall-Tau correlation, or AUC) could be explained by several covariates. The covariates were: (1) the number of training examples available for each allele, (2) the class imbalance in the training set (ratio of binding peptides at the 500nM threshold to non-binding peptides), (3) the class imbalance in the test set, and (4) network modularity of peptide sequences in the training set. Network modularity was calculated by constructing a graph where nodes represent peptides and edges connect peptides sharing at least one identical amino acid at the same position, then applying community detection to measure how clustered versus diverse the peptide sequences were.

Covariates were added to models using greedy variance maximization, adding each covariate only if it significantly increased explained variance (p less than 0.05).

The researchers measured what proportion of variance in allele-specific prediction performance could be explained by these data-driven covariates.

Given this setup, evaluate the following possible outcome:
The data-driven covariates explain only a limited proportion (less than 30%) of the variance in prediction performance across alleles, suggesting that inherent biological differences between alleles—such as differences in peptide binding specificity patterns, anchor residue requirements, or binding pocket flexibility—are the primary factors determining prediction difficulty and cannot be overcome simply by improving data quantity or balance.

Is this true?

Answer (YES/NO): NO